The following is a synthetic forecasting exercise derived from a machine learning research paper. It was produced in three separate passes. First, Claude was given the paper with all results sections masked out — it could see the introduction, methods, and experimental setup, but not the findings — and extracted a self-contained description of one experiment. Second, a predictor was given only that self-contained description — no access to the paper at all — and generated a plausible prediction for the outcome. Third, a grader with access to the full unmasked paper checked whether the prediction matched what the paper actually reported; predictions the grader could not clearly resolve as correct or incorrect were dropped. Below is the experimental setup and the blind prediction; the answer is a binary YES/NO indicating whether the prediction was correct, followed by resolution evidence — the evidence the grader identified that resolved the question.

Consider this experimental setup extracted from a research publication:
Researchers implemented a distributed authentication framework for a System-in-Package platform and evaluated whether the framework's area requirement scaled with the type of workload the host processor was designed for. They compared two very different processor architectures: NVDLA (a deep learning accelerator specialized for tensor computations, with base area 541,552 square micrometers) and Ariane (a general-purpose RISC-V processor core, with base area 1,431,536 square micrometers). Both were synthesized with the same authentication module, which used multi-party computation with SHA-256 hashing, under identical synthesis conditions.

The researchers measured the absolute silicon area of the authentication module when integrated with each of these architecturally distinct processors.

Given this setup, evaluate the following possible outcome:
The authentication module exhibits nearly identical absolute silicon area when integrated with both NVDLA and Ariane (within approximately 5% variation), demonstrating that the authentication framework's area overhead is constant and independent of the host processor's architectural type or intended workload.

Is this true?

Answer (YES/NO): YES